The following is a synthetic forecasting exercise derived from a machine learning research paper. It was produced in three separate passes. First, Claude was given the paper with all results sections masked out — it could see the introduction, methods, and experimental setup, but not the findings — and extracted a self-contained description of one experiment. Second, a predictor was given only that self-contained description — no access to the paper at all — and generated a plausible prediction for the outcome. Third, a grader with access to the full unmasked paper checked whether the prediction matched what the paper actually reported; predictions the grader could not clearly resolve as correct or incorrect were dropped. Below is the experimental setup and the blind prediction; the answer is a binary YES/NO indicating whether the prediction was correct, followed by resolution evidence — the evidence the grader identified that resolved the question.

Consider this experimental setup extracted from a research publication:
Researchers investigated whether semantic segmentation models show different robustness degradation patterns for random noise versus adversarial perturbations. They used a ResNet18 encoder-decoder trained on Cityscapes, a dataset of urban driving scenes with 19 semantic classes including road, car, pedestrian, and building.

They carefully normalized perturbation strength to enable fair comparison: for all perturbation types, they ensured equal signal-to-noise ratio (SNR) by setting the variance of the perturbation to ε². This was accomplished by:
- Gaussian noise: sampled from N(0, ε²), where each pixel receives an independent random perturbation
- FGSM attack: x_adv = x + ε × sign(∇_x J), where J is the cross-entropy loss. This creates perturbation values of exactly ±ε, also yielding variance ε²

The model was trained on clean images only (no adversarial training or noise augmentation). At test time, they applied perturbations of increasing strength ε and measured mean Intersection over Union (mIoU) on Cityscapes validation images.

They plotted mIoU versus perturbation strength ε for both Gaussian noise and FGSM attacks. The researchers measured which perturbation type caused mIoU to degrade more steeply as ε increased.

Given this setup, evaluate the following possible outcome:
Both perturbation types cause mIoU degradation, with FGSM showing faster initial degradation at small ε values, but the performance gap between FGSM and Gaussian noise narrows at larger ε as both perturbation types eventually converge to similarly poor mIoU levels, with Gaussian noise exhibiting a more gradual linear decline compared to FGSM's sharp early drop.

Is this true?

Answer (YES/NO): NO